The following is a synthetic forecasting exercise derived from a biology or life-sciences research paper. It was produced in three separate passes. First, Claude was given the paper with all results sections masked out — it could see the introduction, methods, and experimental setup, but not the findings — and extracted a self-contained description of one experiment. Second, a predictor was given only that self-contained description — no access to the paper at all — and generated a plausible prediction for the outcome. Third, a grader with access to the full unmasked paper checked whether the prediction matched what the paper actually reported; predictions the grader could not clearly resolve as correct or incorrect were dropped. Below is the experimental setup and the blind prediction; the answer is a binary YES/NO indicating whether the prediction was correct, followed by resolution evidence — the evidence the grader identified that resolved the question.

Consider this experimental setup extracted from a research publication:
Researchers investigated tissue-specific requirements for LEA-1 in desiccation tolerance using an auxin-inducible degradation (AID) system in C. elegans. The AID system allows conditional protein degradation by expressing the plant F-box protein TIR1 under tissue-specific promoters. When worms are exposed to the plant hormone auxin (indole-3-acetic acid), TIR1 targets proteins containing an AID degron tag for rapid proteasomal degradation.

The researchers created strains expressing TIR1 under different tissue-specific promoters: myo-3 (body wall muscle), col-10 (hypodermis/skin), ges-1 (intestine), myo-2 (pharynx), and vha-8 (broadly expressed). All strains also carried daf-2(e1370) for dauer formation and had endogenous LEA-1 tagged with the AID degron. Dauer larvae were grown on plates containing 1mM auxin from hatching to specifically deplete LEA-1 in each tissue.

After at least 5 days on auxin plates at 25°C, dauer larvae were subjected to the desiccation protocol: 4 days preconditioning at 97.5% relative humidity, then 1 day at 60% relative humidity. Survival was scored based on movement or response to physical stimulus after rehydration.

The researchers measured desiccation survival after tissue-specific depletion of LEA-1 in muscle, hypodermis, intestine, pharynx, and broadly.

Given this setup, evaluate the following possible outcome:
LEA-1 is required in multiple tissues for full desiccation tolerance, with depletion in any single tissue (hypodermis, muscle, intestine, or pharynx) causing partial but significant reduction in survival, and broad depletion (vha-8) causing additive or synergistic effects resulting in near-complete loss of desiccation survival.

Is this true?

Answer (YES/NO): NO